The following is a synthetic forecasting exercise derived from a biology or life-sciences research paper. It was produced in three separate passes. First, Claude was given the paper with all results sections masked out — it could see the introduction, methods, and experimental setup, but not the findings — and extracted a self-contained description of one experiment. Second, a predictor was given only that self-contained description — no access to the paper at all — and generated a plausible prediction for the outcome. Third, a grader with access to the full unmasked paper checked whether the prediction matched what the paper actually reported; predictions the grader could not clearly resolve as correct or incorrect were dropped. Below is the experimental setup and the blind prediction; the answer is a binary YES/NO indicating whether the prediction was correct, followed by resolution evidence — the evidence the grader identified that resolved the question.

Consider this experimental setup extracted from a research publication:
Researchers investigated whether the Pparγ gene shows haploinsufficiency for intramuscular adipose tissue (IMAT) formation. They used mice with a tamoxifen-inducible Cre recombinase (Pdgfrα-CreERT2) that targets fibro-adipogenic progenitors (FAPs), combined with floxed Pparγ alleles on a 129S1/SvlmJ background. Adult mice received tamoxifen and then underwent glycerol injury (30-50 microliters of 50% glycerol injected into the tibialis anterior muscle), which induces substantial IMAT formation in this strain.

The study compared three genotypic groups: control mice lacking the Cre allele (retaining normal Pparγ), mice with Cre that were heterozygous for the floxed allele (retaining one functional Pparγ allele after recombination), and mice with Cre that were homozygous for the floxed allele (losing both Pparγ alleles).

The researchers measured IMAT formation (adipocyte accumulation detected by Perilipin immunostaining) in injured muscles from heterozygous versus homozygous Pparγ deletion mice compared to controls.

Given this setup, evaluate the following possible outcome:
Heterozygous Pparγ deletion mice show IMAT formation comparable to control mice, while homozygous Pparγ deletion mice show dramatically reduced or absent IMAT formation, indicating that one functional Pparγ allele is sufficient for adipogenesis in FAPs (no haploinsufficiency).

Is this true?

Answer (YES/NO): NO